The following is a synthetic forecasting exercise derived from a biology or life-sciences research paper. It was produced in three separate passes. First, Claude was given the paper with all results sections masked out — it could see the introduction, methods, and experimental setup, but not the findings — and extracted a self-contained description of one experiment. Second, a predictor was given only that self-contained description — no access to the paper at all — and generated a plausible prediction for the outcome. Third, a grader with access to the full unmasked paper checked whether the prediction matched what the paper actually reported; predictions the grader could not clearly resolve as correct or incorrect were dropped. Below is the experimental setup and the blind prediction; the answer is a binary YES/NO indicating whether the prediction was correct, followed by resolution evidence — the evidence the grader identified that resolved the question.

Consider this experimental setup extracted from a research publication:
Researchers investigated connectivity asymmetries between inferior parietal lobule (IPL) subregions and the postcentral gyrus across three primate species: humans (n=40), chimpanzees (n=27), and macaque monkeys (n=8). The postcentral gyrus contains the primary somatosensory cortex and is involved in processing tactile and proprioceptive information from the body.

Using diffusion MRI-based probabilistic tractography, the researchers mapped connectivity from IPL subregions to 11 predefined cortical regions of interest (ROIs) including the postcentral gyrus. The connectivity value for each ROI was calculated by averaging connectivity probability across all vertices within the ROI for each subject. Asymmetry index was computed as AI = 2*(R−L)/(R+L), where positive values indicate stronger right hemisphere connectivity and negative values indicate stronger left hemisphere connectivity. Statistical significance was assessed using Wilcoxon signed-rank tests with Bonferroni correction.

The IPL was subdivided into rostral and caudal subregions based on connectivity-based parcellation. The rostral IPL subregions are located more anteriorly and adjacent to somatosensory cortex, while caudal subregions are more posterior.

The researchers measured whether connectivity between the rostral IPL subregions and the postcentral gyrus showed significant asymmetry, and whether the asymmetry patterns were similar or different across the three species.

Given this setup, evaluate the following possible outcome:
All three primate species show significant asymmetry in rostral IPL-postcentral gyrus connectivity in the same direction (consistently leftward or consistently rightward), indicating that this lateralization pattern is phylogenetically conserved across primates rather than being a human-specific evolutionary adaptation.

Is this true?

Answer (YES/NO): NO